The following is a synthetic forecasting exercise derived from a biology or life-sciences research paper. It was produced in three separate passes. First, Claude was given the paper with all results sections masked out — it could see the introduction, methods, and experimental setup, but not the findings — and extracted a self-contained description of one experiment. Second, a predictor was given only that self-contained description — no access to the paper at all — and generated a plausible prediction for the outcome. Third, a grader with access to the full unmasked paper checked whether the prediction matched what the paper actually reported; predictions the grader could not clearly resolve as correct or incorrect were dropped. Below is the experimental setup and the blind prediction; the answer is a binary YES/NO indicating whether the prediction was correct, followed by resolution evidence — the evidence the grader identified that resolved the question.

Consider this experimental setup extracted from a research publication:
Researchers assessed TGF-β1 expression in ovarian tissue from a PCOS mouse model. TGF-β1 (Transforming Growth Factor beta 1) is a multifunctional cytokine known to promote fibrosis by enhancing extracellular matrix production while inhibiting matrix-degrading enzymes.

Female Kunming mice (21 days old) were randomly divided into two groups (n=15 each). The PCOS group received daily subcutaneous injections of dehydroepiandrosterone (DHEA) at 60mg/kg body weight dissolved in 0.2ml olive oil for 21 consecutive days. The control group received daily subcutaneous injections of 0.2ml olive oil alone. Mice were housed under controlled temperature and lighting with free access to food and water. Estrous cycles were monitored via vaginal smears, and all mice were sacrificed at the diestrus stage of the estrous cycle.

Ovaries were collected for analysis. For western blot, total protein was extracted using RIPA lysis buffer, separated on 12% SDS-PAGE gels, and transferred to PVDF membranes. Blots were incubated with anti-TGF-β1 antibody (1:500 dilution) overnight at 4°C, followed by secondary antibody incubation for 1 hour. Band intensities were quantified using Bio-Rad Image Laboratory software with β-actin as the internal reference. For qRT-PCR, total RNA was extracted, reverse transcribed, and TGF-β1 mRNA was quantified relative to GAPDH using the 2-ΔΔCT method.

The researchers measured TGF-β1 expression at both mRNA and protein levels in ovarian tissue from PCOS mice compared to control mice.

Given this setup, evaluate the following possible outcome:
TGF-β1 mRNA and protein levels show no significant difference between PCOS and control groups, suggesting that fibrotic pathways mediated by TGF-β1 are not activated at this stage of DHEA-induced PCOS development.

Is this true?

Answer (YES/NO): NO